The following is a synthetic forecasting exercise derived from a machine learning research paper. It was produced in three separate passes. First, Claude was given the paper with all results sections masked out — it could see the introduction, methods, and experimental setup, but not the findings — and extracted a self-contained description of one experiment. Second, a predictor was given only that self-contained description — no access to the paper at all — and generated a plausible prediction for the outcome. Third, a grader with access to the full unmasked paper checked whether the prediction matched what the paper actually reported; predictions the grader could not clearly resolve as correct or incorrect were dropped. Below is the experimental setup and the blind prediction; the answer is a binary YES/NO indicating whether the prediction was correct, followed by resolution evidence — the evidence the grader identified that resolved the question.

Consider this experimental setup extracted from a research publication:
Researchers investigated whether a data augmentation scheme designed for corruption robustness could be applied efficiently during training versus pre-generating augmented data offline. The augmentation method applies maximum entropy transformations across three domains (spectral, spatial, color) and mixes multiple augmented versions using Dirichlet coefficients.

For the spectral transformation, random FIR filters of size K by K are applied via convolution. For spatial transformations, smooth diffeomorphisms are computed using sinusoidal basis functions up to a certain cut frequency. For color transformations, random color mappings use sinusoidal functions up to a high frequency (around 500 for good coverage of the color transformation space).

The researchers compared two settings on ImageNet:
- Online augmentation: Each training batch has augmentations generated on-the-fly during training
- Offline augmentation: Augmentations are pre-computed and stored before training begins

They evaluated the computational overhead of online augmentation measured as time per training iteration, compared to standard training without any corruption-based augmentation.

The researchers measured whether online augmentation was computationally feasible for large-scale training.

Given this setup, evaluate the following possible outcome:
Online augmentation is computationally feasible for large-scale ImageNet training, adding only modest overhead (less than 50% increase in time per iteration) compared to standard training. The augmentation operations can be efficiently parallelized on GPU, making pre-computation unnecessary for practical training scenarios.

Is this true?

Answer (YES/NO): YES